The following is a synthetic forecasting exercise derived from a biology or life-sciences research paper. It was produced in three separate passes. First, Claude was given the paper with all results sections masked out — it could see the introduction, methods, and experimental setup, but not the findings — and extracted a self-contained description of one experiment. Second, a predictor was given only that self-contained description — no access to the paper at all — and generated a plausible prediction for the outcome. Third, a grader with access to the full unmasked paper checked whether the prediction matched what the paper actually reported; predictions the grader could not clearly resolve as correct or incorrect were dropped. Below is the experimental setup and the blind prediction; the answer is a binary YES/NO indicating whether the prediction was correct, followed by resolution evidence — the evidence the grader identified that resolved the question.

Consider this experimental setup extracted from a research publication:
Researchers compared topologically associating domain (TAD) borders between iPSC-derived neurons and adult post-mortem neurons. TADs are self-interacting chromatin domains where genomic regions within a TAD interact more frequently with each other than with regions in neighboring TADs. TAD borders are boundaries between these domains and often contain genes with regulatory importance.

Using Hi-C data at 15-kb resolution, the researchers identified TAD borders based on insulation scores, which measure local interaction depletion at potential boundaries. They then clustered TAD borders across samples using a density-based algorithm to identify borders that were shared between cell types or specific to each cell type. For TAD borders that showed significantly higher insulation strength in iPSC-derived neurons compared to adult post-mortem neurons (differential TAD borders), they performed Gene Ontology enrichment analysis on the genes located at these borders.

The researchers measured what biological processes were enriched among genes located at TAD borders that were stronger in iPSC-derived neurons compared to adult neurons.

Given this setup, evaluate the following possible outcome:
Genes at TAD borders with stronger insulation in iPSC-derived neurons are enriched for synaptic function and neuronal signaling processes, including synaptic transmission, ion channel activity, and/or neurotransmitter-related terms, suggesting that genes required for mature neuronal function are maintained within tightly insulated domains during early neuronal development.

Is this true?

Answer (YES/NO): NO